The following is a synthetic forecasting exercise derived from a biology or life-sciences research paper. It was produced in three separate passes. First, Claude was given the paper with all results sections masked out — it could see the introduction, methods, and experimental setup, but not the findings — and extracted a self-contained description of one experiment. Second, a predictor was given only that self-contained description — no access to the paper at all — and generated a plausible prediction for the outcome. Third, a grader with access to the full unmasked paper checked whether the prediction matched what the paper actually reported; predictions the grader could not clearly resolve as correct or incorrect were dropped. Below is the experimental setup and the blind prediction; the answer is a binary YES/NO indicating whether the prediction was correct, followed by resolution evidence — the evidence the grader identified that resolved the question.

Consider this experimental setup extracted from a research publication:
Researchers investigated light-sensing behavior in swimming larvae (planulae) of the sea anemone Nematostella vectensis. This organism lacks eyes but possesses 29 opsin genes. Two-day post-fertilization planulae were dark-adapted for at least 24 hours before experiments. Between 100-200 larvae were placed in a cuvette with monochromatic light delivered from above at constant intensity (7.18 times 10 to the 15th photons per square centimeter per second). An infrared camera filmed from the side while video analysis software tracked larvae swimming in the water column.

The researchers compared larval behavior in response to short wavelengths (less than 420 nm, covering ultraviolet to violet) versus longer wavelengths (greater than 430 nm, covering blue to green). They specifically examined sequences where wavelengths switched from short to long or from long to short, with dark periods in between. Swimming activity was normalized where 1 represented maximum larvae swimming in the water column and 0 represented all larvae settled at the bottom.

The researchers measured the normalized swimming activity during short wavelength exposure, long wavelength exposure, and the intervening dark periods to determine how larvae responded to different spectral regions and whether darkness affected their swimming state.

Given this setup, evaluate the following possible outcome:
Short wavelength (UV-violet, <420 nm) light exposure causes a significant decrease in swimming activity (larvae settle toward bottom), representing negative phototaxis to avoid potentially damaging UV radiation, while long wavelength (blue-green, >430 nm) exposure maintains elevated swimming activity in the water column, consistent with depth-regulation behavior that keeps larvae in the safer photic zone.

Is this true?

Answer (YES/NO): NO